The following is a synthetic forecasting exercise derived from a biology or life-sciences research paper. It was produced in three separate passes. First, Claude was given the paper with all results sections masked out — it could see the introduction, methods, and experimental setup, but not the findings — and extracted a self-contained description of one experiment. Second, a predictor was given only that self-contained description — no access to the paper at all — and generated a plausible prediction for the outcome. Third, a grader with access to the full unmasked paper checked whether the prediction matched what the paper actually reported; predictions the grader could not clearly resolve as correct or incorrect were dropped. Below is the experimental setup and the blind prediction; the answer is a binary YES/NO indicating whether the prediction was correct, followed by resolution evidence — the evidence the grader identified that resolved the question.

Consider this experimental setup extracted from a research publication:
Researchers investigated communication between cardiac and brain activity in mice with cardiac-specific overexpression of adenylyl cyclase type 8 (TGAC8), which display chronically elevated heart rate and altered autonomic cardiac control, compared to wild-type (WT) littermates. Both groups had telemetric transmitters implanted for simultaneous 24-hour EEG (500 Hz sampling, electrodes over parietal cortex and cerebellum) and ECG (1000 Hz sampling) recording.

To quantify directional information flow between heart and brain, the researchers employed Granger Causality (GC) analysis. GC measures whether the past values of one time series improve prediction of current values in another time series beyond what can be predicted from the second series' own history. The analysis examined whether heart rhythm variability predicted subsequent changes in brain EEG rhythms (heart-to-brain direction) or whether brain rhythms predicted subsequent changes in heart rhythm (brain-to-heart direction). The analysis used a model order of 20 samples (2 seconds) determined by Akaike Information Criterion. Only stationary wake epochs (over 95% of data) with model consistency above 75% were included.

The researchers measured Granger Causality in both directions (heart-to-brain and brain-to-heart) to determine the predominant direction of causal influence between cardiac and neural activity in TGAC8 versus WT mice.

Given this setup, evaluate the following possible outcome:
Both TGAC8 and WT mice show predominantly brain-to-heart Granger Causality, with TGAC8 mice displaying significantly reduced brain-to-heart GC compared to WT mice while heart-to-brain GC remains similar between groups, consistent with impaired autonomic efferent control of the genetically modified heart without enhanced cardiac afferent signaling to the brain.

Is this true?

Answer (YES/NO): NO